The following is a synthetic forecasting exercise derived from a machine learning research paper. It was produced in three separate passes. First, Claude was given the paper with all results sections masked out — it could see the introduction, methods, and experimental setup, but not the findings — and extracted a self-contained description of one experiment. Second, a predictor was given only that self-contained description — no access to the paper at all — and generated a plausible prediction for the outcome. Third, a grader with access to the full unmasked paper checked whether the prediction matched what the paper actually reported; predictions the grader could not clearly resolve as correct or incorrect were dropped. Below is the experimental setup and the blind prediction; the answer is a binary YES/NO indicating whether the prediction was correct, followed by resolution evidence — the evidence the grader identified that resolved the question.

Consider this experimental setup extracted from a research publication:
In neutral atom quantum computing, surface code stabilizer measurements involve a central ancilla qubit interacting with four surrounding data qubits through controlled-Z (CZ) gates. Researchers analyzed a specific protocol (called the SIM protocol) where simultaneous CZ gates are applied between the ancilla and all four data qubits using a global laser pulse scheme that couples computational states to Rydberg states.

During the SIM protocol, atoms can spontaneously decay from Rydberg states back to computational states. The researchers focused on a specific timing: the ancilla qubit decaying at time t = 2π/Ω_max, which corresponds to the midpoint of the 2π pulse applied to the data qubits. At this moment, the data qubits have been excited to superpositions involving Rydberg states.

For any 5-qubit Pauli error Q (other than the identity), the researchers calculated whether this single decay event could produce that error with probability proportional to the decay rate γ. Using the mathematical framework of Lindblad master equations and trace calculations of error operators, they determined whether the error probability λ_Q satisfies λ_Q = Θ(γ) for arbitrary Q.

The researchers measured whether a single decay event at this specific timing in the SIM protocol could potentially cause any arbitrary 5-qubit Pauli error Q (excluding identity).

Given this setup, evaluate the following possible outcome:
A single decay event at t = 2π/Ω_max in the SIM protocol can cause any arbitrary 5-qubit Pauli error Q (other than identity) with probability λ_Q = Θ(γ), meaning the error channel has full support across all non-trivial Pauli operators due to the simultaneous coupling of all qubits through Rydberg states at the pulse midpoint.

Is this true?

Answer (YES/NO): YES